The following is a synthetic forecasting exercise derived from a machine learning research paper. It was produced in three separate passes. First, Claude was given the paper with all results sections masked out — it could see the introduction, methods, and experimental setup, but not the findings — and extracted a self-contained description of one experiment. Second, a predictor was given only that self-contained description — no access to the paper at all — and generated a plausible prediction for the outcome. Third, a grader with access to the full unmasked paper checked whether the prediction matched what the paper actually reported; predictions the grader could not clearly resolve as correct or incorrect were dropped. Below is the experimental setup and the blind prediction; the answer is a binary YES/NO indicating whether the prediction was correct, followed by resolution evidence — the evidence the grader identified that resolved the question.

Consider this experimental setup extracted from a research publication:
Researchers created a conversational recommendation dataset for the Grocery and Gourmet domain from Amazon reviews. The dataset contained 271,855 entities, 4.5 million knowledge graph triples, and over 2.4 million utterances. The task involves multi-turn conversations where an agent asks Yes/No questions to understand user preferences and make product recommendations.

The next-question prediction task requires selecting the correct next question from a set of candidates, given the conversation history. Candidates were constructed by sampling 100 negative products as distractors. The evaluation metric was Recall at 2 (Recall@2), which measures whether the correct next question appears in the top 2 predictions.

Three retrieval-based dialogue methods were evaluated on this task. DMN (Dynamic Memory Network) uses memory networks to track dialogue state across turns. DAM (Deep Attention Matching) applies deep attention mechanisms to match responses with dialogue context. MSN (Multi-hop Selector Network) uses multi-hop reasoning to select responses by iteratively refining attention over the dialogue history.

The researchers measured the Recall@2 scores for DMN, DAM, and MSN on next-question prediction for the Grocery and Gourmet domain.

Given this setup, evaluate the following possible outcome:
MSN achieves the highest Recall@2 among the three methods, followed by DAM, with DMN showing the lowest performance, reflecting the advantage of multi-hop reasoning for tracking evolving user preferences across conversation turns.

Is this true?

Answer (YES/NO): YES